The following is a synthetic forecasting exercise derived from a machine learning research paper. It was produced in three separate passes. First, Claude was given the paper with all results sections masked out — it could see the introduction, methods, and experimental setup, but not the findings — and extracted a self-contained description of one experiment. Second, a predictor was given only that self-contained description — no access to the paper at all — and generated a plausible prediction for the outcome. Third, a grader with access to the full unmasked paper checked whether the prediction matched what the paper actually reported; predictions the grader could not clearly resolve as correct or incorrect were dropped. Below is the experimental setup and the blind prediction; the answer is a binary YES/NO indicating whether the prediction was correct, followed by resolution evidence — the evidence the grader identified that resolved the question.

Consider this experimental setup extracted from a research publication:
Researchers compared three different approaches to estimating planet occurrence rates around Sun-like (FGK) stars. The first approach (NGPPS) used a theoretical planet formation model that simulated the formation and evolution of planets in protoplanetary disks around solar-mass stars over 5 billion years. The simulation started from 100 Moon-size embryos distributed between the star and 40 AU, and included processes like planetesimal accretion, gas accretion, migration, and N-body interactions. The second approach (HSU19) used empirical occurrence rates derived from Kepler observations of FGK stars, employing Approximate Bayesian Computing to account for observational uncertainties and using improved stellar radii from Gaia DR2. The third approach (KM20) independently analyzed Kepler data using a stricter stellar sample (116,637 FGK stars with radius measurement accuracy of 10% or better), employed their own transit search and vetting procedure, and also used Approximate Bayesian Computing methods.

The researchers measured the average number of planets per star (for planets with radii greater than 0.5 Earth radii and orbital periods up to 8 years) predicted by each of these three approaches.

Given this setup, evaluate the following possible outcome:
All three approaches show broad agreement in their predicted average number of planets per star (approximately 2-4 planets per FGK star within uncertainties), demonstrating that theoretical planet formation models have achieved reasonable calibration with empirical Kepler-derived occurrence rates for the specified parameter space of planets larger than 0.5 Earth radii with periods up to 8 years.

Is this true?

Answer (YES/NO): NO